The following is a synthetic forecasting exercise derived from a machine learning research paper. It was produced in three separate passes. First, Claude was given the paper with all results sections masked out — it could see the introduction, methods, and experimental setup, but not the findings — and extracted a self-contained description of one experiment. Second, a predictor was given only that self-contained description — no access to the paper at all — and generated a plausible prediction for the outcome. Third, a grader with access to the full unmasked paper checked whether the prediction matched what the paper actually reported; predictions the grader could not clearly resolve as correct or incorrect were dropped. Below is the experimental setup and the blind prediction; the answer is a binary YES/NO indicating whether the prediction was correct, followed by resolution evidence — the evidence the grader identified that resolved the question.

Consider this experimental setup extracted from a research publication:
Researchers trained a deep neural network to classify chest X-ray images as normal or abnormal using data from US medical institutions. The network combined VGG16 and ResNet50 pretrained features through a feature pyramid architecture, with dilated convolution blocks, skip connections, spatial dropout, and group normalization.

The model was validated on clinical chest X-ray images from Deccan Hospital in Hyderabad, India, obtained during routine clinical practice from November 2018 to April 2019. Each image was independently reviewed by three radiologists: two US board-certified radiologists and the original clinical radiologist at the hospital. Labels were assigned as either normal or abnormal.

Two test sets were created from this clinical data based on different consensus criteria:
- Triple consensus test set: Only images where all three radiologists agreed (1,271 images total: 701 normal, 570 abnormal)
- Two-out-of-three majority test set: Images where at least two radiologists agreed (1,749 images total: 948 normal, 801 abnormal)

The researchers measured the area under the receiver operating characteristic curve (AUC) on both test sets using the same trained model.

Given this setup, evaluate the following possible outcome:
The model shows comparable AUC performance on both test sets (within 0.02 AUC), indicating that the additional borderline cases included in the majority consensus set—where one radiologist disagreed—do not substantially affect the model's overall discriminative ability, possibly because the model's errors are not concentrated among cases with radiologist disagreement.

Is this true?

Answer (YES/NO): NO